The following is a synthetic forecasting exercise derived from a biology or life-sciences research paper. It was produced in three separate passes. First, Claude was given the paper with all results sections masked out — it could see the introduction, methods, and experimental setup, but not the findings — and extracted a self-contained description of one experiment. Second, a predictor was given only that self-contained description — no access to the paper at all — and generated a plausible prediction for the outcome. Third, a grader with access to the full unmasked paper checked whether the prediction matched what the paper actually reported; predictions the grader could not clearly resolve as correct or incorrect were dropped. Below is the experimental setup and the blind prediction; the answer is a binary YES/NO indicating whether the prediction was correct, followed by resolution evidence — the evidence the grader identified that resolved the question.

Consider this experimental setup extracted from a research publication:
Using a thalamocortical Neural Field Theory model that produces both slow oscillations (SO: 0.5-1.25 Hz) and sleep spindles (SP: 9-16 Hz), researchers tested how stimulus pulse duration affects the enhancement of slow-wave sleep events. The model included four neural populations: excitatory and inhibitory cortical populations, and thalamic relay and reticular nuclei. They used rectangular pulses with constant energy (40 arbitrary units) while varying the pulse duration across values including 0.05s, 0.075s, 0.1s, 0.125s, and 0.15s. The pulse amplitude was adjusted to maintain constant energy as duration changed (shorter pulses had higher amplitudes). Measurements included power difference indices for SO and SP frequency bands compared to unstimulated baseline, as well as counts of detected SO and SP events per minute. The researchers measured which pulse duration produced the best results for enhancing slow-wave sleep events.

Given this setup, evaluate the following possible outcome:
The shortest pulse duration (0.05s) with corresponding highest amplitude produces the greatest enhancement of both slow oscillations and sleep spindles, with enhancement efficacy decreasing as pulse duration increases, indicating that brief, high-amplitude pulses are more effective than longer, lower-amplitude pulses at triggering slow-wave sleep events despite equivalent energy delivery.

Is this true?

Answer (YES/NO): YES